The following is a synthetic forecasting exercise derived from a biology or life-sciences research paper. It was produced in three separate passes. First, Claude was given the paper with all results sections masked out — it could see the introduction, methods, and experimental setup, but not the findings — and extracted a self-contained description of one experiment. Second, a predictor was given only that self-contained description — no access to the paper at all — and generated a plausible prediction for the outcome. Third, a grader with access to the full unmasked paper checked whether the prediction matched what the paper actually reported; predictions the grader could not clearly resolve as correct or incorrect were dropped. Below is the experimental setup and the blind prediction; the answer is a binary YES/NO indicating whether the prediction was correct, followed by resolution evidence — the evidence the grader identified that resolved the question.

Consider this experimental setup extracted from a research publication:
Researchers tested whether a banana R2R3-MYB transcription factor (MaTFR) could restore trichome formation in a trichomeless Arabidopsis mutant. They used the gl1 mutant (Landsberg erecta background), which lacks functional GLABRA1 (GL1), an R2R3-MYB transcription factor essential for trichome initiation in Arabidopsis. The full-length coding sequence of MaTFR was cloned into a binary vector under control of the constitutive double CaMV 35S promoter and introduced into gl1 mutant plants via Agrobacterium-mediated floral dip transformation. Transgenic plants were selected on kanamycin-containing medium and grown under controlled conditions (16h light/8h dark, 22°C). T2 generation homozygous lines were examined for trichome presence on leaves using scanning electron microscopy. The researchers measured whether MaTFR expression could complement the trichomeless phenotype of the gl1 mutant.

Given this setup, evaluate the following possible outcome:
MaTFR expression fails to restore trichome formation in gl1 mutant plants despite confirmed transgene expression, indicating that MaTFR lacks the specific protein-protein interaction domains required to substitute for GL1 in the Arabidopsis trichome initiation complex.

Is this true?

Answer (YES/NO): NO